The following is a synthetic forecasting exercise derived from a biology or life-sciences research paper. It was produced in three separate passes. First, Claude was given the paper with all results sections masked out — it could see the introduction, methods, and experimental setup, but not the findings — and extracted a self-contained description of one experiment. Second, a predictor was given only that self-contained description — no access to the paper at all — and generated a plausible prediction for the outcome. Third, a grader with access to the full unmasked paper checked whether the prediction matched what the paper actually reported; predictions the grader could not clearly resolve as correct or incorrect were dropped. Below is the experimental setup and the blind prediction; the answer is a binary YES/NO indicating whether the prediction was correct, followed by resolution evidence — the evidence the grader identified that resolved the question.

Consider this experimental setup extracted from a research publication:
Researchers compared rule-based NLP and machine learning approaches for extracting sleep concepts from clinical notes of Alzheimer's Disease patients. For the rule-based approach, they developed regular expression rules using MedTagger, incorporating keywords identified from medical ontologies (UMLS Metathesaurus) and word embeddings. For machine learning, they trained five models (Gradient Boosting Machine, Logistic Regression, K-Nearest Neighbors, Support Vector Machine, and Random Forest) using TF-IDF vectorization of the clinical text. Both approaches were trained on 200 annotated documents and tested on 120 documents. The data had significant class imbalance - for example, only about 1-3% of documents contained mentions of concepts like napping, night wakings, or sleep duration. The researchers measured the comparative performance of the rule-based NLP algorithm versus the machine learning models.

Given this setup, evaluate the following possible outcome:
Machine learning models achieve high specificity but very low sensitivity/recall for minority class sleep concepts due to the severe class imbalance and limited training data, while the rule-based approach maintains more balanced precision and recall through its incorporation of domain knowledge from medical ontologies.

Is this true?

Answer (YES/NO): YES